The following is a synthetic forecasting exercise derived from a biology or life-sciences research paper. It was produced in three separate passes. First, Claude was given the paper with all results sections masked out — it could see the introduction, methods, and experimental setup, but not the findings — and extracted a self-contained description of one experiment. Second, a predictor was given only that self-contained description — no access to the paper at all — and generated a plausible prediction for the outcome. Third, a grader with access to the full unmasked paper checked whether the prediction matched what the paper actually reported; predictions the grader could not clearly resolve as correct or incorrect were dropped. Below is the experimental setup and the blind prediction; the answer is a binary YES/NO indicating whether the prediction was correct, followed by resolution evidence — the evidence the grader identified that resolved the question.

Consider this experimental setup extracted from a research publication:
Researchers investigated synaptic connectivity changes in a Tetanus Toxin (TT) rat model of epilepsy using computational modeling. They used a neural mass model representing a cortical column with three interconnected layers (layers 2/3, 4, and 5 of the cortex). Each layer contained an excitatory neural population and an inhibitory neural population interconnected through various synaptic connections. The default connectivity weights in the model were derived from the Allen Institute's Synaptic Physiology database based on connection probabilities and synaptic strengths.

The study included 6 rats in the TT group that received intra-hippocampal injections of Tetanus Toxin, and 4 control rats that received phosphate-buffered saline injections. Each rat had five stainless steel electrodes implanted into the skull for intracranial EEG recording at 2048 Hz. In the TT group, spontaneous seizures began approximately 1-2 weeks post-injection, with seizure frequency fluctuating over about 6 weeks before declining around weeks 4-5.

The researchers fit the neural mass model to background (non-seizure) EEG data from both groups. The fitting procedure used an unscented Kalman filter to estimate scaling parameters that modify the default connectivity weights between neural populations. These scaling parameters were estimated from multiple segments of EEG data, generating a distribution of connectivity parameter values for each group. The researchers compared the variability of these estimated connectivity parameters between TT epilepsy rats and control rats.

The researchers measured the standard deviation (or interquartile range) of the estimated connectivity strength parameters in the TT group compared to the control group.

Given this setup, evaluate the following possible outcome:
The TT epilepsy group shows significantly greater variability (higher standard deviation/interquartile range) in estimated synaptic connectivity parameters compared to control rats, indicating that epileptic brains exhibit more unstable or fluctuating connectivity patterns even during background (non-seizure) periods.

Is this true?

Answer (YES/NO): NO